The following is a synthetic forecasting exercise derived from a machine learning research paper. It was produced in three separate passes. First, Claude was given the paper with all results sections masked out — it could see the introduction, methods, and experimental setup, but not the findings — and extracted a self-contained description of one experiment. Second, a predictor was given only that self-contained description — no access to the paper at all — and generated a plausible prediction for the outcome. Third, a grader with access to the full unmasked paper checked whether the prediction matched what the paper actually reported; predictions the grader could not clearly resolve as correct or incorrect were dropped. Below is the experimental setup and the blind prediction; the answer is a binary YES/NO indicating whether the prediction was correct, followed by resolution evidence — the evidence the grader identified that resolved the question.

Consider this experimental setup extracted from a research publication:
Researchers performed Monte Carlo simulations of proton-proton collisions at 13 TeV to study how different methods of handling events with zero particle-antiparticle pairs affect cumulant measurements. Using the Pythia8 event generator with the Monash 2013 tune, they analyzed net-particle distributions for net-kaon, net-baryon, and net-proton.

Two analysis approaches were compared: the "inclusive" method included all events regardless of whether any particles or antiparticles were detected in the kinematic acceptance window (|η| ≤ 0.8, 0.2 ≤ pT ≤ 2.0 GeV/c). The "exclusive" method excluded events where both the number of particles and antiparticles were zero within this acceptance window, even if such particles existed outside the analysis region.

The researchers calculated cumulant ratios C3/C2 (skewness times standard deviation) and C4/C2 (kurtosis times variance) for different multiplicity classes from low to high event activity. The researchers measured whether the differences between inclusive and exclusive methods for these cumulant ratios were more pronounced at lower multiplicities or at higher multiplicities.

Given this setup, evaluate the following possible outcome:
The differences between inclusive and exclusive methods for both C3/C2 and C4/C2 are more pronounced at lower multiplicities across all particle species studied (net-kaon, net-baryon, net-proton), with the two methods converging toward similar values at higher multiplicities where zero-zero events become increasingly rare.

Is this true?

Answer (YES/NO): NO